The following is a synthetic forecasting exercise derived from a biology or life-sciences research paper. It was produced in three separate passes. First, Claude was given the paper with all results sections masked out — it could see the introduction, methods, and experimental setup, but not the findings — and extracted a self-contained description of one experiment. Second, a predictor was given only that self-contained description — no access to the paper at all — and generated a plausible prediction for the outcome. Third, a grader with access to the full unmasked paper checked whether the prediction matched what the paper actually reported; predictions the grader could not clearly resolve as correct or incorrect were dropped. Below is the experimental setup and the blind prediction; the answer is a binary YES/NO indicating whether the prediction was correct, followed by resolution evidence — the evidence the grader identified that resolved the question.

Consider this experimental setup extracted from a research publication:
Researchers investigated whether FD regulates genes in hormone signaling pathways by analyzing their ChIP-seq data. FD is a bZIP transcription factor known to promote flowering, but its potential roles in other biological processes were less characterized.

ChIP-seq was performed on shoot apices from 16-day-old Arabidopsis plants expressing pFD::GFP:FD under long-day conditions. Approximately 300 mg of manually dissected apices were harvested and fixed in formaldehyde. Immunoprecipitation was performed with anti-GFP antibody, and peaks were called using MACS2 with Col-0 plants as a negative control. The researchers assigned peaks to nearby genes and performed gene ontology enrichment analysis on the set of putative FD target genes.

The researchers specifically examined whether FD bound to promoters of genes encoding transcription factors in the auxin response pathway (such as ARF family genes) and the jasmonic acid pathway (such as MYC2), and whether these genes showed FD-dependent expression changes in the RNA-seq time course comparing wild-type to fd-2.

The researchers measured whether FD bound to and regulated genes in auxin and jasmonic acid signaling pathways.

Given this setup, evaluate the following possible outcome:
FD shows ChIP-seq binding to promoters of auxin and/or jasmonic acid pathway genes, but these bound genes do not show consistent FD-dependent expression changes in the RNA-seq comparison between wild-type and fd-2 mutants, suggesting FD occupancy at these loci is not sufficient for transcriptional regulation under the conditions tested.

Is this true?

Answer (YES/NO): NO